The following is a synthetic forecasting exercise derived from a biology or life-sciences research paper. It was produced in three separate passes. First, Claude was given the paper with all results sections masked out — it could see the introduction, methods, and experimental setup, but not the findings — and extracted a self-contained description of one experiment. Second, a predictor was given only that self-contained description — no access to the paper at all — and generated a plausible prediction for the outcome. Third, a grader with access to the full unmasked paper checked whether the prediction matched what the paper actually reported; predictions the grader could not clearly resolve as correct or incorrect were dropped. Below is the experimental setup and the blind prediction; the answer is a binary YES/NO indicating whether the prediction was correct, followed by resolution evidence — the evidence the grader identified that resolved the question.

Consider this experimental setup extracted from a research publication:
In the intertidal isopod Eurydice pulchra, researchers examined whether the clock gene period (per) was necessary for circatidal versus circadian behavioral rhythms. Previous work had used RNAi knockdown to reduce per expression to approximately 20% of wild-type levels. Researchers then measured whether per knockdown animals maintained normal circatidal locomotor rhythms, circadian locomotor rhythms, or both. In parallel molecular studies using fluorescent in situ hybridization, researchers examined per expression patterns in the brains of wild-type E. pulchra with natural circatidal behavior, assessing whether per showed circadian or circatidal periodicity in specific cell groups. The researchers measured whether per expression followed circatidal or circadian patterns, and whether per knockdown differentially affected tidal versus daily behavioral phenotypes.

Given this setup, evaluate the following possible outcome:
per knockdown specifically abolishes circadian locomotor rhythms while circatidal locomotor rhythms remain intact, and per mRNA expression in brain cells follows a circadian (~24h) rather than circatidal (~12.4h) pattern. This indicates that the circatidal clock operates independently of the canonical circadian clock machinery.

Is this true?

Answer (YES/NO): YES